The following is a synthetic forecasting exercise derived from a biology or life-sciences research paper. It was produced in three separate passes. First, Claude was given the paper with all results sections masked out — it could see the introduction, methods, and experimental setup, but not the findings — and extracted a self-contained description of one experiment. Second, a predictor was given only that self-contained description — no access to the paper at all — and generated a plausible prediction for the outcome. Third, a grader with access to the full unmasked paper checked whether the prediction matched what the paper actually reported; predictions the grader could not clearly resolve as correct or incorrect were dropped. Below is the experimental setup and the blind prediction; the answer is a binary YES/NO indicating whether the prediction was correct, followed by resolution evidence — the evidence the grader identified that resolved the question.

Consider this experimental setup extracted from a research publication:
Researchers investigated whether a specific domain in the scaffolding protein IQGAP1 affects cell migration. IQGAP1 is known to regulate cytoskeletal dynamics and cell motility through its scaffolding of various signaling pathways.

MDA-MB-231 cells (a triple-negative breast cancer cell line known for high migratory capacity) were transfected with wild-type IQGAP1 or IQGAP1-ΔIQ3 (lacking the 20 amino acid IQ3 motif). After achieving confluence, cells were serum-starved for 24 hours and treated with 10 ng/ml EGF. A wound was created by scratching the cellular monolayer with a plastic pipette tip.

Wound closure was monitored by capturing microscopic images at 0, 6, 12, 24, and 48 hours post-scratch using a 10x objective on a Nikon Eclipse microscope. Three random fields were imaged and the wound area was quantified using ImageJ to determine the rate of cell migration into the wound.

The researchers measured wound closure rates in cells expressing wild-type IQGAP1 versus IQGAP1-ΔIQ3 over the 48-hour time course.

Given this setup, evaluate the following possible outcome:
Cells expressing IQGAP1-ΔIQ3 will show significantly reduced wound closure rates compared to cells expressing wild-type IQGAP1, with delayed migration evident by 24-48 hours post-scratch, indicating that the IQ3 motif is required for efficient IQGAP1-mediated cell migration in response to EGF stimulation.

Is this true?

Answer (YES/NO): YES